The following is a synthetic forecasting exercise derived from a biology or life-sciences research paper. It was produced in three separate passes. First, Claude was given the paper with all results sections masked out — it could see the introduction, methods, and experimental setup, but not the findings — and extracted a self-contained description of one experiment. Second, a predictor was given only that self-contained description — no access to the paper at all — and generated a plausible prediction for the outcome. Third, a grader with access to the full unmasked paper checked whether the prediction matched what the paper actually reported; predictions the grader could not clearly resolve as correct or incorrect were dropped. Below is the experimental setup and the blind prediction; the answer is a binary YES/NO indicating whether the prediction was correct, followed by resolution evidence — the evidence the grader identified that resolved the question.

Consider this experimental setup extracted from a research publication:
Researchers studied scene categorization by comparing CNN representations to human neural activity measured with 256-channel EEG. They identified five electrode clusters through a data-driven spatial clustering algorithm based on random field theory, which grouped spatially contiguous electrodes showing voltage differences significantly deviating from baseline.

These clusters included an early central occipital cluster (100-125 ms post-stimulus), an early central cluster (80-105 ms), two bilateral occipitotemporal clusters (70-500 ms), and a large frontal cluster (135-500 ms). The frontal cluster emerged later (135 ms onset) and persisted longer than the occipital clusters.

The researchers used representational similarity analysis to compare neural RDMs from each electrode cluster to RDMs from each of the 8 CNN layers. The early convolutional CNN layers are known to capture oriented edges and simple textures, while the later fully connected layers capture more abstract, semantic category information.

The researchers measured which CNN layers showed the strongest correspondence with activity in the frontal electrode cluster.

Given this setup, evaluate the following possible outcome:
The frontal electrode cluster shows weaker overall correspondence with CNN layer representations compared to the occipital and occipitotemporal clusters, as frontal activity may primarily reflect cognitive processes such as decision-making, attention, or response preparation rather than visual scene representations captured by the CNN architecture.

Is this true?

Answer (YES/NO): NO